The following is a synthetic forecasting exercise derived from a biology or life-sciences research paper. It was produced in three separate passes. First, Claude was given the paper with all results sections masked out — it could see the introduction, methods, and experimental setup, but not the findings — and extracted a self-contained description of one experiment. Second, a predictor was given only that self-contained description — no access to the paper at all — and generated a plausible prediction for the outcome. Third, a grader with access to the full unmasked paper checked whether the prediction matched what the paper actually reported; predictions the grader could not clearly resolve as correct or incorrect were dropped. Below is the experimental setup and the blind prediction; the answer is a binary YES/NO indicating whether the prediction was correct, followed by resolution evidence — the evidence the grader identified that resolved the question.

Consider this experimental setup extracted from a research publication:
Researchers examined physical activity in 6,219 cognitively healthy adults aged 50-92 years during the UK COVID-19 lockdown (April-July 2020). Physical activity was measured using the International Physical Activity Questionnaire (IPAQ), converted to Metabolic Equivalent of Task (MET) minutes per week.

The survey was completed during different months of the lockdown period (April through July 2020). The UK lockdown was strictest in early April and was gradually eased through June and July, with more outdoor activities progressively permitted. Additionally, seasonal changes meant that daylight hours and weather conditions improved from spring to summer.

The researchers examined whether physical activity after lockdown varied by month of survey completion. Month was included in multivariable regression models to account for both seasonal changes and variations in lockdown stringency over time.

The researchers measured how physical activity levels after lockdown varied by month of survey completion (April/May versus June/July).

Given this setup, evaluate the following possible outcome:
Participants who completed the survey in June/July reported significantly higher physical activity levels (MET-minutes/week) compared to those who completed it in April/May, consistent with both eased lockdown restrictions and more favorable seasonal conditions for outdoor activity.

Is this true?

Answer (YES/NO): NO